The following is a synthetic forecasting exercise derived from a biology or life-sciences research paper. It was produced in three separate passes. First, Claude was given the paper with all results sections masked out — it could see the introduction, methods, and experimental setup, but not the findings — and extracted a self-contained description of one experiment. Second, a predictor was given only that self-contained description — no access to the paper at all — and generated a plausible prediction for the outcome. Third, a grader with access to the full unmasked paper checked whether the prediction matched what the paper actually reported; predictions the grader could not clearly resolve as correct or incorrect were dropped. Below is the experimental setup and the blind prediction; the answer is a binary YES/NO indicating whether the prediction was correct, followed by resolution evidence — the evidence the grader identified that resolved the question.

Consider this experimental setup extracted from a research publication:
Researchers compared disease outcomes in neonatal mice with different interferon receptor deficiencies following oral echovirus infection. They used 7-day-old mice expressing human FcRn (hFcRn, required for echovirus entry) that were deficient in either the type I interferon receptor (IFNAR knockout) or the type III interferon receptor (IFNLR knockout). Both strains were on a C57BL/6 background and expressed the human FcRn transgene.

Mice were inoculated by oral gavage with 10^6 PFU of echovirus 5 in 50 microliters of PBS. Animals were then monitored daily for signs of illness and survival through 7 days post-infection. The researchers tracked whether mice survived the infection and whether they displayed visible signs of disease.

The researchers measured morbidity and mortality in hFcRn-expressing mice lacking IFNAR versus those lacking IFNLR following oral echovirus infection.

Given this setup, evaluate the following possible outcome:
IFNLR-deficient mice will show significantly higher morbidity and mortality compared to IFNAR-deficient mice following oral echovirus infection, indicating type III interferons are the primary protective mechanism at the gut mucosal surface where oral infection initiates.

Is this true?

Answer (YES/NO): NO